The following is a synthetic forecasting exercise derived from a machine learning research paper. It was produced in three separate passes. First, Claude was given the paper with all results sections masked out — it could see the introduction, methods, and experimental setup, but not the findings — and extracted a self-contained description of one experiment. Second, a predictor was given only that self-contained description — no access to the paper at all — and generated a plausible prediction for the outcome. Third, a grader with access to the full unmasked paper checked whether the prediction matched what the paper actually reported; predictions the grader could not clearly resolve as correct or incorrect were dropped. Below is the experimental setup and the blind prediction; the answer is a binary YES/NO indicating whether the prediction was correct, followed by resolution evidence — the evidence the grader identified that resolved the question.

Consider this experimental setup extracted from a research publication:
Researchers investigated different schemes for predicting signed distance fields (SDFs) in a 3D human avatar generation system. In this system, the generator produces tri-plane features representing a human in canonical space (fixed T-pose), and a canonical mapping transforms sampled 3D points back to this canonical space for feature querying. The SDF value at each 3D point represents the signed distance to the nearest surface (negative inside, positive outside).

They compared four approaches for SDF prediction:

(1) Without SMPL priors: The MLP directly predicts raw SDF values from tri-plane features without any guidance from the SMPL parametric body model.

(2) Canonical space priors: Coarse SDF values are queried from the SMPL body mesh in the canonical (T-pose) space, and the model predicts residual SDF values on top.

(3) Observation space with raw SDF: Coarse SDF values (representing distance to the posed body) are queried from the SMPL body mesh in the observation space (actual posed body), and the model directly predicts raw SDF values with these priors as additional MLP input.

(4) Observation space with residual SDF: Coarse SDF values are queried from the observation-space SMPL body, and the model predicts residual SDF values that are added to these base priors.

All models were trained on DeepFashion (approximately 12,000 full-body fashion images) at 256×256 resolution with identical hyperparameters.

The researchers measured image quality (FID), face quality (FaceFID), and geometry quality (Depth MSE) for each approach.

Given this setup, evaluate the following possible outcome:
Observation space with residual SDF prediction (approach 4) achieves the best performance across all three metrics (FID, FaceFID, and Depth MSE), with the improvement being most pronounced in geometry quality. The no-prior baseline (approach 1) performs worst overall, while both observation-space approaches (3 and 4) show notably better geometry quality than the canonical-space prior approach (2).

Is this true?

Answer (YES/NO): NO